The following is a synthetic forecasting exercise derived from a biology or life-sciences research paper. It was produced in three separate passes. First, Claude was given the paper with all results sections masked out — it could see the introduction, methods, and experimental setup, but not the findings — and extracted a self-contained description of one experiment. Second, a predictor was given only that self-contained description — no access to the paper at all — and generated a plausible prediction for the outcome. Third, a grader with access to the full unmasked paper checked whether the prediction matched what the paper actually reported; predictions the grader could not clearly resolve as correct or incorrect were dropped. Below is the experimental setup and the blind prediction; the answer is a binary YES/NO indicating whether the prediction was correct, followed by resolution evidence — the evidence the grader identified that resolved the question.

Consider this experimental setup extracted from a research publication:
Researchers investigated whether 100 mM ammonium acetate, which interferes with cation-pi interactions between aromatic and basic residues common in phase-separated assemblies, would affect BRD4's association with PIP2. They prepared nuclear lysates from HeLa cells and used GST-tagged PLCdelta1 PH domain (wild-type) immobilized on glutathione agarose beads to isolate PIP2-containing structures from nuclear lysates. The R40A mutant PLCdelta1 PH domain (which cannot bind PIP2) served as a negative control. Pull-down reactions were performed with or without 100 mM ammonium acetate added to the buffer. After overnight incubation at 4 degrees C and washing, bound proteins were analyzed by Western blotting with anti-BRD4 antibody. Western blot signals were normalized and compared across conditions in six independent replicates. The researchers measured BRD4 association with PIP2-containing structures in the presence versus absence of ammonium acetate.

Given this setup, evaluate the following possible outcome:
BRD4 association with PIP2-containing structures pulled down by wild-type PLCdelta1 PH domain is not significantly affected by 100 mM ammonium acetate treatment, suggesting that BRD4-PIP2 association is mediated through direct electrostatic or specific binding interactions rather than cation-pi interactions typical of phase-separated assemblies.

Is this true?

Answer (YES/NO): NO